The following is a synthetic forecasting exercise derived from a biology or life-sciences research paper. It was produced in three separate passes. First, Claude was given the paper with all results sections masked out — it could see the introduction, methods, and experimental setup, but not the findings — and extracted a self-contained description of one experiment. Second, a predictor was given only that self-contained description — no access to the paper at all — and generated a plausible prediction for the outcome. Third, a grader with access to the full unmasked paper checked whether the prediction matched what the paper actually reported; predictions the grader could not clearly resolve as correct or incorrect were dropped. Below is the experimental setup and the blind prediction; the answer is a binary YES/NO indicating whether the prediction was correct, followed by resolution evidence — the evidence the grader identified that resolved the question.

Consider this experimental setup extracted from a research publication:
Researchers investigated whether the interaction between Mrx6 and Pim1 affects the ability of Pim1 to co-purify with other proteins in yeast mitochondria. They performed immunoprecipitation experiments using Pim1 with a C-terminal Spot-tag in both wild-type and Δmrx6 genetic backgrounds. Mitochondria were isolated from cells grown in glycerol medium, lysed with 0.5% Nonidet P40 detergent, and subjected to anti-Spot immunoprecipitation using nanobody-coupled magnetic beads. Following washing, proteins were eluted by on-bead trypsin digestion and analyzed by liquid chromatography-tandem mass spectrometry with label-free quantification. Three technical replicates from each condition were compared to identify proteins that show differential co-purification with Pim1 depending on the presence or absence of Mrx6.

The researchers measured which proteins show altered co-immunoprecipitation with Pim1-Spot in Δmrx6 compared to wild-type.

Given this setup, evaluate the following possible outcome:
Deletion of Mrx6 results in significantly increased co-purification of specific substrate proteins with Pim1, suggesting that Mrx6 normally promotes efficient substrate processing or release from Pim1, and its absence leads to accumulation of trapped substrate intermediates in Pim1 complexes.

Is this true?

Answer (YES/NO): NO